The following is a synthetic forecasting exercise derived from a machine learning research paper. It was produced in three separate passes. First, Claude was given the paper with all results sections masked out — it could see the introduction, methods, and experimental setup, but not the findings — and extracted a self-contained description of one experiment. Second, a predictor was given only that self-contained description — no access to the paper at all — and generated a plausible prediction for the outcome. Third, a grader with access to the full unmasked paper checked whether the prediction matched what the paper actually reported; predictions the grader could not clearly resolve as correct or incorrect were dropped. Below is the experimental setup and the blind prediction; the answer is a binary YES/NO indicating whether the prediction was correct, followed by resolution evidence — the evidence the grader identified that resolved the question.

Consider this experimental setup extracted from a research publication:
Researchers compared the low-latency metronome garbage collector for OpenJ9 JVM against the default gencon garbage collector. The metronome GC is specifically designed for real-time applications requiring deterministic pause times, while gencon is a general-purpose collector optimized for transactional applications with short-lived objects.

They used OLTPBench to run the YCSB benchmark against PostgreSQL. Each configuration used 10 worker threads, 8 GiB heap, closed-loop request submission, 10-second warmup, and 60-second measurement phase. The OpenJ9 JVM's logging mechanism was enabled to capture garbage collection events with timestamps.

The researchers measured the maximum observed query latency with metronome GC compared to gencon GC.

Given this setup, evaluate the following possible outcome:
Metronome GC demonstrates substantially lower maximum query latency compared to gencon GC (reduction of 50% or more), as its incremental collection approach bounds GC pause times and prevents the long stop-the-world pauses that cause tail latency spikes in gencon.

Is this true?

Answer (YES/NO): NO